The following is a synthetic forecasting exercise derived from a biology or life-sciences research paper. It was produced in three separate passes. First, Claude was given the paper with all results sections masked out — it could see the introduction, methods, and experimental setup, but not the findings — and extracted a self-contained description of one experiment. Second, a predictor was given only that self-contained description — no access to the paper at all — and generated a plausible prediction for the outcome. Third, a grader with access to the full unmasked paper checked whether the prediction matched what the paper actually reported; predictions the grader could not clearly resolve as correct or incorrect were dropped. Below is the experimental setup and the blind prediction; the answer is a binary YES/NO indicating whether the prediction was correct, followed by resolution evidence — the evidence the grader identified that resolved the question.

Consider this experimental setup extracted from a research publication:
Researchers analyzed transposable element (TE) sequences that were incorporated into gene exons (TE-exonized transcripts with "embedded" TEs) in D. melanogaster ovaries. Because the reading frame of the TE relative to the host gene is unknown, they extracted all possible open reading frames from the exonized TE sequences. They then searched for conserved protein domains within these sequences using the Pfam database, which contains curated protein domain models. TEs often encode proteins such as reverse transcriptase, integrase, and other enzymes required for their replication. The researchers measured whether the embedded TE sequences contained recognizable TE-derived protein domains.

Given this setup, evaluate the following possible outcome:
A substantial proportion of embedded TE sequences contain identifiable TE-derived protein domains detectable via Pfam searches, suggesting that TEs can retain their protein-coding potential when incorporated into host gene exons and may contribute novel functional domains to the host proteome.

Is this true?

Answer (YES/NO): NO